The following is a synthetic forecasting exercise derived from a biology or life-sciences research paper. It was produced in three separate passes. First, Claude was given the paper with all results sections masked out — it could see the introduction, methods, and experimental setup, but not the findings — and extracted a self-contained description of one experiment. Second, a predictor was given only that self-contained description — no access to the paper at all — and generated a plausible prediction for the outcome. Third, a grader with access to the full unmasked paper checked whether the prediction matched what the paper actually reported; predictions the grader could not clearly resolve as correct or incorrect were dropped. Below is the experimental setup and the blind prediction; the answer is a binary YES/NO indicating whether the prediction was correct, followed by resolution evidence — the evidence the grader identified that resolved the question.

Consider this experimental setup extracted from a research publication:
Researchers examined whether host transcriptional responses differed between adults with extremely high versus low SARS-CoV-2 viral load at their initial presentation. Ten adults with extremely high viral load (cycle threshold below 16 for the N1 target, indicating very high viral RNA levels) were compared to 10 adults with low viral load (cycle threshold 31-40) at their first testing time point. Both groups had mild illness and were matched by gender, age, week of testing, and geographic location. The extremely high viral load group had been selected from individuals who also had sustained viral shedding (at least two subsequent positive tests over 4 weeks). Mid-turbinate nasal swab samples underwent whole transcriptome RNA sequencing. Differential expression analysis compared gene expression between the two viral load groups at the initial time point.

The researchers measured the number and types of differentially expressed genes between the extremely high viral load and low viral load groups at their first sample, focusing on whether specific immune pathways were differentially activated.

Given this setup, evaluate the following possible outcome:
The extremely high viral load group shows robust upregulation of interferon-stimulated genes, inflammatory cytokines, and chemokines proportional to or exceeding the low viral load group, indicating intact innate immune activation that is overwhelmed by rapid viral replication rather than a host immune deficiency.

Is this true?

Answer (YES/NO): YES